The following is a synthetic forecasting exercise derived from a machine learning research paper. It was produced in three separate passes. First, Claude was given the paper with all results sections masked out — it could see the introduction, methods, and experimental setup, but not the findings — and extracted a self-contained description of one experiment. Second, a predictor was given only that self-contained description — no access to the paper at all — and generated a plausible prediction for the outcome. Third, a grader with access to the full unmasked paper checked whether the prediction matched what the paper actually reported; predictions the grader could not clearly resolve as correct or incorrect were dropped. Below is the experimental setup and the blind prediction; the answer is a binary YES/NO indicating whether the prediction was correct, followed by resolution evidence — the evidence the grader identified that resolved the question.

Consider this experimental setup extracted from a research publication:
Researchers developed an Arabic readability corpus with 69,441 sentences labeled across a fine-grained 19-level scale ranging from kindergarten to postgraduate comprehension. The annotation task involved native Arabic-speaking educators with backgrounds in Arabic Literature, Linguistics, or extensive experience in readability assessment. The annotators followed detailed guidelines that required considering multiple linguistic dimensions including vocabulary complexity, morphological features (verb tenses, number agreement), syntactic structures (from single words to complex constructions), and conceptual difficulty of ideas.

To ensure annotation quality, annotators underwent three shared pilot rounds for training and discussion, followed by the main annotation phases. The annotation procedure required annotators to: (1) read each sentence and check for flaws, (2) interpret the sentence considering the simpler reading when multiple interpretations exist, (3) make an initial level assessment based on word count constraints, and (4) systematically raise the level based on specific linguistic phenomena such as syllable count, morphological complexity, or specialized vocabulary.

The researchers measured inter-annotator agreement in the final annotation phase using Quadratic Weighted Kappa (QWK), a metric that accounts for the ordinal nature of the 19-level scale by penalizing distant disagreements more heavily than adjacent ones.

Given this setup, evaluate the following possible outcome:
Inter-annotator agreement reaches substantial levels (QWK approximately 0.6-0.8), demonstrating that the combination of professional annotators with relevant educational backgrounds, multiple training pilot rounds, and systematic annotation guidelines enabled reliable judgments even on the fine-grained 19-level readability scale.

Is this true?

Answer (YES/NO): NO